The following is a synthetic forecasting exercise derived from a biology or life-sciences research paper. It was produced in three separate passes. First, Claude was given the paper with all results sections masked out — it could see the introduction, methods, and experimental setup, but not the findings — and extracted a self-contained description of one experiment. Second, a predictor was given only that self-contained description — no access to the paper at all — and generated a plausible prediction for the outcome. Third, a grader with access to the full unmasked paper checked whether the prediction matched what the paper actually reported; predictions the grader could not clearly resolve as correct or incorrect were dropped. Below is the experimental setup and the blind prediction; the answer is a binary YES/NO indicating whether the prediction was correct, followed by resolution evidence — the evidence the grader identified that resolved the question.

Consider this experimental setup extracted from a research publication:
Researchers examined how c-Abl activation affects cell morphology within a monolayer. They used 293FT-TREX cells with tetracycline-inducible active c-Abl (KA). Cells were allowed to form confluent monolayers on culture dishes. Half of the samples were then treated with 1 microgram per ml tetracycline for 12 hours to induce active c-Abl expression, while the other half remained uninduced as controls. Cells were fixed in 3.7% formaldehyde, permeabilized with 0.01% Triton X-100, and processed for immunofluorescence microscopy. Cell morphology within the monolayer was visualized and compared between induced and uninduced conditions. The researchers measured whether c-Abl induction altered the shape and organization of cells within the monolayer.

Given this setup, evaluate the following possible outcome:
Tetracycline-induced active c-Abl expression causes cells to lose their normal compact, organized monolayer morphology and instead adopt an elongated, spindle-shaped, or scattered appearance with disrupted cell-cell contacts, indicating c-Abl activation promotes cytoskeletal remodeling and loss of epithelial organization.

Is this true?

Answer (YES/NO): NO